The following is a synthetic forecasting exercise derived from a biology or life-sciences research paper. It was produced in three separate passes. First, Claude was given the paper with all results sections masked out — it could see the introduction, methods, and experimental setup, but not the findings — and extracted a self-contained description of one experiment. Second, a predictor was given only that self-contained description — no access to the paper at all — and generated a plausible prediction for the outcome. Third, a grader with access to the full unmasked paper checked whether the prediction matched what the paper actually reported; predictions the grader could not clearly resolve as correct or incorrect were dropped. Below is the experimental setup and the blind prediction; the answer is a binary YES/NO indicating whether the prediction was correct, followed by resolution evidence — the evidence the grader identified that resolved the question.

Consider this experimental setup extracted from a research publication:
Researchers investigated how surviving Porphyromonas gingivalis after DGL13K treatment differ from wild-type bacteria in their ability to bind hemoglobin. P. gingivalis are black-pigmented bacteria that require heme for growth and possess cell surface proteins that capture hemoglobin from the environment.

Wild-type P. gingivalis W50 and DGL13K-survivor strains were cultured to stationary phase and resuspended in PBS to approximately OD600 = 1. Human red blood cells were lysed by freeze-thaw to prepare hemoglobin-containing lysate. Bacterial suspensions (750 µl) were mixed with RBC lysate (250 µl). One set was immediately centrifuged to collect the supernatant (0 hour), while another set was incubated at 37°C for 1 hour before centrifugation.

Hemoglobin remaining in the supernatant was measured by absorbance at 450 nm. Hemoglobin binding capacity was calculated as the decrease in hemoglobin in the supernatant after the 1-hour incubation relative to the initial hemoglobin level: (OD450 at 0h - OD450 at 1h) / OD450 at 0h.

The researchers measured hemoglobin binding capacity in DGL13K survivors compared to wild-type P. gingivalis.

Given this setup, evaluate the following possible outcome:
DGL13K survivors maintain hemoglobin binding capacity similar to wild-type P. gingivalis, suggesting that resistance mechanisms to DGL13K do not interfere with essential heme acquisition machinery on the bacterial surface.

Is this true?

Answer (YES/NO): NO